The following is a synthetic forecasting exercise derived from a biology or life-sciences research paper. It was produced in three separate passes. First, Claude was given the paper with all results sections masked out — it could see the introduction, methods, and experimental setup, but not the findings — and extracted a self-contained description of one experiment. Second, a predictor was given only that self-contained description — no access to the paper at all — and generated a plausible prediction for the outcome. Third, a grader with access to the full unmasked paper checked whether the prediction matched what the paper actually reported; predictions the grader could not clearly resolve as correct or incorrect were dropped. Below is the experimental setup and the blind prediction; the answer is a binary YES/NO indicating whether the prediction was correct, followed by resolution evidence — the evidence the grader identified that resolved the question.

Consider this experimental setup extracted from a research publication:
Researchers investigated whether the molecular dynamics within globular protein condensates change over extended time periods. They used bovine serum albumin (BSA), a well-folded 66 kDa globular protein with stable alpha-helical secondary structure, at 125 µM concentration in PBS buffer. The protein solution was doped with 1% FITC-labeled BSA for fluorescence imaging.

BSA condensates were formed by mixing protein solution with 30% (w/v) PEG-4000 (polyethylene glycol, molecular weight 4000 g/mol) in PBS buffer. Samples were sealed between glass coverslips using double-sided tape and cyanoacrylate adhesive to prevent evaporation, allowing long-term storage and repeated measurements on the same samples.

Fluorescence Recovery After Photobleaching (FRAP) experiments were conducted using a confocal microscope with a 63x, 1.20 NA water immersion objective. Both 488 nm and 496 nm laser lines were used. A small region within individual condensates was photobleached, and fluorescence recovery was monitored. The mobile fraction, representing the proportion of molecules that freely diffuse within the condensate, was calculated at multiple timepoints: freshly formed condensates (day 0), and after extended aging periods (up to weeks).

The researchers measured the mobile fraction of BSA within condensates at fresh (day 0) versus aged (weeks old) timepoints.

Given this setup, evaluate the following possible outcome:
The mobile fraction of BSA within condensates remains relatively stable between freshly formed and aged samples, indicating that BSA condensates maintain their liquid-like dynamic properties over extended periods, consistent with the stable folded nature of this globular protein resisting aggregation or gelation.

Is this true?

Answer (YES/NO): YES